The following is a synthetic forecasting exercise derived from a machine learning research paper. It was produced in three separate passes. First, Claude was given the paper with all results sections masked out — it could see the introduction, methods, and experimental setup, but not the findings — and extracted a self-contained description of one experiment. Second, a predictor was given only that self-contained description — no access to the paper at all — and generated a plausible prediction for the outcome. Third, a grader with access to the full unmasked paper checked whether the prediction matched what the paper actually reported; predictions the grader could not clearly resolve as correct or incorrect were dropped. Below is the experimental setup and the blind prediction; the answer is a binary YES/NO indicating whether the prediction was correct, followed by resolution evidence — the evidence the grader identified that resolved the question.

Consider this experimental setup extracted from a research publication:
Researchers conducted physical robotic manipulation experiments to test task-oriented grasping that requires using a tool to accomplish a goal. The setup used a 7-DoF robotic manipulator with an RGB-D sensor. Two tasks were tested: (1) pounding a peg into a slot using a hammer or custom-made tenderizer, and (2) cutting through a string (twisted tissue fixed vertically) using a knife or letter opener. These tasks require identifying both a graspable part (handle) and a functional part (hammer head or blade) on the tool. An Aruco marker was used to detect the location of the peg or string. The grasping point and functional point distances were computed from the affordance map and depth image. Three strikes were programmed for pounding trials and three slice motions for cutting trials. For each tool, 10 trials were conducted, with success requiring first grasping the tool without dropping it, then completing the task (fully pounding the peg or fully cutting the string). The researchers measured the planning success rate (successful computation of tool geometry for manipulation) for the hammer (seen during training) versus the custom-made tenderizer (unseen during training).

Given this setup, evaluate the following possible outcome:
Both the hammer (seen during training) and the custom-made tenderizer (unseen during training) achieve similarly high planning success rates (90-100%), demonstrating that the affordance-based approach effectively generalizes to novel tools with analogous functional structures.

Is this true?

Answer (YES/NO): NO